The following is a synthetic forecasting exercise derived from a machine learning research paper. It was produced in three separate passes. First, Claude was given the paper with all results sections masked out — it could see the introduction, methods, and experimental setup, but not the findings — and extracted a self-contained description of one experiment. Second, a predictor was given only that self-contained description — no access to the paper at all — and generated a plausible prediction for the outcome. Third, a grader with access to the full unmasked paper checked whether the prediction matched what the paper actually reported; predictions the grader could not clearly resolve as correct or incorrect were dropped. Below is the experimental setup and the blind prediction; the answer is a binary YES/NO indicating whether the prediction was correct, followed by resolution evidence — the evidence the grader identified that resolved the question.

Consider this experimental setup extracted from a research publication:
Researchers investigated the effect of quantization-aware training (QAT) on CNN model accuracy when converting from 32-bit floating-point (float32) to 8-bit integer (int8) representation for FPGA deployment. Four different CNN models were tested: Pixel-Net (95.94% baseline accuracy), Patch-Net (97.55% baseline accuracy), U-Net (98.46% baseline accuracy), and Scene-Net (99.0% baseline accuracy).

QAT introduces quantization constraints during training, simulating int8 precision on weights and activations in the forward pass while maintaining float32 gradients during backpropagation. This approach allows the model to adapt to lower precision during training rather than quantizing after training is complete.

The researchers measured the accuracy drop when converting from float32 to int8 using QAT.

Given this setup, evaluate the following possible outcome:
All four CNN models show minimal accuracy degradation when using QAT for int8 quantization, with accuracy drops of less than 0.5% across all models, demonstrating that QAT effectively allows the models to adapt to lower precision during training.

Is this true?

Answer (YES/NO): YES